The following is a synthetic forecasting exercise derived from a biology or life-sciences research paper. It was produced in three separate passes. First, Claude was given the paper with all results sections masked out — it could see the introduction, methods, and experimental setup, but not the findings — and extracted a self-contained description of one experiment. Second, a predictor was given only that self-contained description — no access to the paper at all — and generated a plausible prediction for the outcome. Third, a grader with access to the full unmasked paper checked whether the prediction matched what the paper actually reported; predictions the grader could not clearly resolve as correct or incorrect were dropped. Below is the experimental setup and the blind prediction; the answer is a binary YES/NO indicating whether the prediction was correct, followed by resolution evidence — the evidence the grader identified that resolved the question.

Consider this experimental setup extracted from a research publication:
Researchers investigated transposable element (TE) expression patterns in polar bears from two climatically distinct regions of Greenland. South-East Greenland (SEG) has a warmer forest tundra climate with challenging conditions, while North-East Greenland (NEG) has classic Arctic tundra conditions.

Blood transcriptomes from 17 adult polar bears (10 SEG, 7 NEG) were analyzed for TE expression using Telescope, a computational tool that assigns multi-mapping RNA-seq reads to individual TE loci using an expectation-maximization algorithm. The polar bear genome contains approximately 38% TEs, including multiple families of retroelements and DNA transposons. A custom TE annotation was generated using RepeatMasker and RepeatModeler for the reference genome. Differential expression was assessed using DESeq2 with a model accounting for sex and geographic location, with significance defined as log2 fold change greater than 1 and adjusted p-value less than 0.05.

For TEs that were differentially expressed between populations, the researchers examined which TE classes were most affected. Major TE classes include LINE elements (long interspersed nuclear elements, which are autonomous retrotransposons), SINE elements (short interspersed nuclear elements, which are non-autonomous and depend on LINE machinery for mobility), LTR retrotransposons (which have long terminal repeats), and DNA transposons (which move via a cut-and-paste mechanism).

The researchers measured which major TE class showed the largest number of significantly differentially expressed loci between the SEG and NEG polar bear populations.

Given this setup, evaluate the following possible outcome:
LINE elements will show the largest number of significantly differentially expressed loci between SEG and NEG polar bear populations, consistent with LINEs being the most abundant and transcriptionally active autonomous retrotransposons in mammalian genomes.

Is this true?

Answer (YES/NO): YES